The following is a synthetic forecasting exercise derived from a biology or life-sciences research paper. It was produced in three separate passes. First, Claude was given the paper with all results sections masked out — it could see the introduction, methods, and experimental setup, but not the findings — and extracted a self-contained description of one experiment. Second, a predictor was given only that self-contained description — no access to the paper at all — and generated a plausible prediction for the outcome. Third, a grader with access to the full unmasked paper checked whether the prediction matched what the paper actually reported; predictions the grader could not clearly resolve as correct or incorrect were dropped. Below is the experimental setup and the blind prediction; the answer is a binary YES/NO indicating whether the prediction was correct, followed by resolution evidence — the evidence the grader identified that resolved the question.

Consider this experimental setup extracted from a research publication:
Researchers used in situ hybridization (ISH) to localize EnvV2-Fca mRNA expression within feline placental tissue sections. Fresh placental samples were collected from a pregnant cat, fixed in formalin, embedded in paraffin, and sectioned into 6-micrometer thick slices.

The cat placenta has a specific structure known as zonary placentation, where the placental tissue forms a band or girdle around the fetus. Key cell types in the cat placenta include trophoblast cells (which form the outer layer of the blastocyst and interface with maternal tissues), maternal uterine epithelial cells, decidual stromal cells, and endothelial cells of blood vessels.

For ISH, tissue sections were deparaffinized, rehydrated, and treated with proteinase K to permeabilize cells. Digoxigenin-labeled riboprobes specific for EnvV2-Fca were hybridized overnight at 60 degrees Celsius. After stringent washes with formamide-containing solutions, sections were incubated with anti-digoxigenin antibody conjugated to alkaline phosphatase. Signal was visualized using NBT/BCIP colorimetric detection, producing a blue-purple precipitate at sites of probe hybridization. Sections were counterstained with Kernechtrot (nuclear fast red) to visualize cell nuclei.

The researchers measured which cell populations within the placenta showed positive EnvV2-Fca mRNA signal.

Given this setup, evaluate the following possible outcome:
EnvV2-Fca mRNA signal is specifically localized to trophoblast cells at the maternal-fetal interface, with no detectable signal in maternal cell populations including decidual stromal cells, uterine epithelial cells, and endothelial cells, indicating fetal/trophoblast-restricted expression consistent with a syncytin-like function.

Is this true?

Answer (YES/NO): NO